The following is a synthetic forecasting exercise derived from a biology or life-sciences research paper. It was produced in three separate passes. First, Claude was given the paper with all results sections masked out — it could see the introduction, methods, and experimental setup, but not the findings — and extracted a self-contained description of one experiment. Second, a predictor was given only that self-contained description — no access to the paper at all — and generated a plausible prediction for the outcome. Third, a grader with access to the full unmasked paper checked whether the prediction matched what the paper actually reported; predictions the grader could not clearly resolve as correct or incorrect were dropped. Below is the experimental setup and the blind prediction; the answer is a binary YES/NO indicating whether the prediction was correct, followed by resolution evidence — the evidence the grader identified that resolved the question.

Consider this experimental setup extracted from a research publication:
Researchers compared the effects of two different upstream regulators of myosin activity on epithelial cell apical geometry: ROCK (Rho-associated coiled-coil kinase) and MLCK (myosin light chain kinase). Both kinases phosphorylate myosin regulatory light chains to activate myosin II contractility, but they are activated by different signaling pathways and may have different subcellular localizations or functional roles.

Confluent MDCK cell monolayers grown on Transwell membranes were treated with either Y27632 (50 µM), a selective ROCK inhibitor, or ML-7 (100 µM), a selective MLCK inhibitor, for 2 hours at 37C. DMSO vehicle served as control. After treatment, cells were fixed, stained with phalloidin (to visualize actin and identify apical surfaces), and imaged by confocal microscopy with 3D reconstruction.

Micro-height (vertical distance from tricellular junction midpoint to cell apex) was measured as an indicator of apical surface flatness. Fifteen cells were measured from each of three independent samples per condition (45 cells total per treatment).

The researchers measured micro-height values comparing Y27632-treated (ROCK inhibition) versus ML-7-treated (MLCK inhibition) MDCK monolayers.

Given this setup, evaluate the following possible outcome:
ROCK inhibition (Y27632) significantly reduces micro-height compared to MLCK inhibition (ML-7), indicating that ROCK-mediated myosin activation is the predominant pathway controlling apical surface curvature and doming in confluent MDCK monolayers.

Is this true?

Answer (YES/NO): NO